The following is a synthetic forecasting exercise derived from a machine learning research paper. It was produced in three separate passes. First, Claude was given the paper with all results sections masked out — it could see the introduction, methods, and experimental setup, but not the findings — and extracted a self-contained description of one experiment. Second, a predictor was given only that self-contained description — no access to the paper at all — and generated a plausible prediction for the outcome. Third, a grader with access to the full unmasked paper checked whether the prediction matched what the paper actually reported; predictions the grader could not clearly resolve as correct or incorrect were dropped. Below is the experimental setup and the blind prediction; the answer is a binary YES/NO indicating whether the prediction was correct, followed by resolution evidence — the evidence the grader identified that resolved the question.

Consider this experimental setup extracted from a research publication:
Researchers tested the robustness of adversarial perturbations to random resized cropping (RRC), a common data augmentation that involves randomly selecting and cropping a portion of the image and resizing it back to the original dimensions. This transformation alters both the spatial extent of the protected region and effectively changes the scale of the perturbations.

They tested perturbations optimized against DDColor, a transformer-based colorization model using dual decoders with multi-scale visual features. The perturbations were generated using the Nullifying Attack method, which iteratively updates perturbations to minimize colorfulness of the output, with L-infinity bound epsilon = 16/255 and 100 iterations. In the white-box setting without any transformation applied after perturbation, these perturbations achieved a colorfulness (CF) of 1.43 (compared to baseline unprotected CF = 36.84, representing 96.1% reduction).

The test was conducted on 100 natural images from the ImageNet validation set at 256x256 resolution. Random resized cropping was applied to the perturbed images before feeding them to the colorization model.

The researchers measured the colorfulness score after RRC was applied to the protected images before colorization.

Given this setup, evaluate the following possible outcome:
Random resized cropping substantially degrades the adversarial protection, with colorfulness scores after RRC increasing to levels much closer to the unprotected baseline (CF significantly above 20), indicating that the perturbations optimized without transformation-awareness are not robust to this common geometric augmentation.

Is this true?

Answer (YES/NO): NO